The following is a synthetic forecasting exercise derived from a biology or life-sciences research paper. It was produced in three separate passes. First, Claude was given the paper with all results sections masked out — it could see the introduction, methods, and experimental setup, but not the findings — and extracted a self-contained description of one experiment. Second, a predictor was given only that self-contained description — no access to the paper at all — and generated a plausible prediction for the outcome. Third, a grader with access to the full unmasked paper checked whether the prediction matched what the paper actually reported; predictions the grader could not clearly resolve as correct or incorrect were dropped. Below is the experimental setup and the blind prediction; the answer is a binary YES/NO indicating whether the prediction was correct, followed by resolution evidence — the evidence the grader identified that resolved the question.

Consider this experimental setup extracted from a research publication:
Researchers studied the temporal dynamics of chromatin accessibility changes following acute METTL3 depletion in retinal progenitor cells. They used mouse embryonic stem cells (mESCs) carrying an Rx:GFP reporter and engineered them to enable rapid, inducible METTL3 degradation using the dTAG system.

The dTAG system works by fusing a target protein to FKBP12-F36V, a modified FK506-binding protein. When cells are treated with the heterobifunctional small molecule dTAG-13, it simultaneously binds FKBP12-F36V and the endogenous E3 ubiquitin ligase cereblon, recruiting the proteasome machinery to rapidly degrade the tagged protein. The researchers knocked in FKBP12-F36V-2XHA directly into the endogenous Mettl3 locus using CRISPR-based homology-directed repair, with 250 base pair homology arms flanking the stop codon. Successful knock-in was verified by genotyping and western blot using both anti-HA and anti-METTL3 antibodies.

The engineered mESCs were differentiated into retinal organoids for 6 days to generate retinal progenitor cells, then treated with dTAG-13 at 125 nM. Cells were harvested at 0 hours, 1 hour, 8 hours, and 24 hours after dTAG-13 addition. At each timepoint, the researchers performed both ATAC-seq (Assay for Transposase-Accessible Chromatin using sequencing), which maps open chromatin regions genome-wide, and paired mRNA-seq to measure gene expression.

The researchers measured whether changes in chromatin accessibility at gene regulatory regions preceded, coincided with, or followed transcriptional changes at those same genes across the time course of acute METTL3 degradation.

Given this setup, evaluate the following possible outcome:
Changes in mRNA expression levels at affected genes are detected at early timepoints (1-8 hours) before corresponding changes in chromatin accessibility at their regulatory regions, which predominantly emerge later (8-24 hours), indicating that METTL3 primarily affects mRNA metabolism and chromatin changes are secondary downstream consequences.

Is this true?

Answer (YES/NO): NO